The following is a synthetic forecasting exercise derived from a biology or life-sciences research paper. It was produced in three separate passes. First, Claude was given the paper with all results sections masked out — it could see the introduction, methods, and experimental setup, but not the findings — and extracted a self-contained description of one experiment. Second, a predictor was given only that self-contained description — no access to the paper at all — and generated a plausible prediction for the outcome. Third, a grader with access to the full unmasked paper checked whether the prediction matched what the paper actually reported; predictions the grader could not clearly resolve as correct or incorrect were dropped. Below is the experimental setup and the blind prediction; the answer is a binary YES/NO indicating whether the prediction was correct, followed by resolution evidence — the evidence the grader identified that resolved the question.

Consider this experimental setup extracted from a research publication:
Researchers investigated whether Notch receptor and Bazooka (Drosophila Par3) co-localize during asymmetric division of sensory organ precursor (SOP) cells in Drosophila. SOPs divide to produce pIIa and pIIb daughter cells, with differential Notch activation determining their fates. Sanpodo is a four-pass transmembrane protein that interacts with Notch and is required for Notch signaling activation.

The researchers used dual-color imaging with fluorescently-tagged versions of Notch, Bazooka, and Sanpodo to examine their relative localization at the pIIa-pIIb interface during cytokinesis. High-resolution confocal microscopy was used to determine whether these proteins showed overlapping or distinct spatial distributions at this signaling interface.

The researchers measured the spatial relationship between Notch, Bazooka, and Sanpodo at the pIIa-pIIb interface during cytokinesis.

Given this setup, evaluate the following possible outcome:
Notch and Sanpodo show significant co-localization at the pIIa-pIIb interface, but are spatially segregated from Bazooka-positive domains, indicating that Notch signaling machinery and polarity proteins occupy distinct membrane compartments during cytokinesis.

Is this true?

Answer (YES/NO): NO